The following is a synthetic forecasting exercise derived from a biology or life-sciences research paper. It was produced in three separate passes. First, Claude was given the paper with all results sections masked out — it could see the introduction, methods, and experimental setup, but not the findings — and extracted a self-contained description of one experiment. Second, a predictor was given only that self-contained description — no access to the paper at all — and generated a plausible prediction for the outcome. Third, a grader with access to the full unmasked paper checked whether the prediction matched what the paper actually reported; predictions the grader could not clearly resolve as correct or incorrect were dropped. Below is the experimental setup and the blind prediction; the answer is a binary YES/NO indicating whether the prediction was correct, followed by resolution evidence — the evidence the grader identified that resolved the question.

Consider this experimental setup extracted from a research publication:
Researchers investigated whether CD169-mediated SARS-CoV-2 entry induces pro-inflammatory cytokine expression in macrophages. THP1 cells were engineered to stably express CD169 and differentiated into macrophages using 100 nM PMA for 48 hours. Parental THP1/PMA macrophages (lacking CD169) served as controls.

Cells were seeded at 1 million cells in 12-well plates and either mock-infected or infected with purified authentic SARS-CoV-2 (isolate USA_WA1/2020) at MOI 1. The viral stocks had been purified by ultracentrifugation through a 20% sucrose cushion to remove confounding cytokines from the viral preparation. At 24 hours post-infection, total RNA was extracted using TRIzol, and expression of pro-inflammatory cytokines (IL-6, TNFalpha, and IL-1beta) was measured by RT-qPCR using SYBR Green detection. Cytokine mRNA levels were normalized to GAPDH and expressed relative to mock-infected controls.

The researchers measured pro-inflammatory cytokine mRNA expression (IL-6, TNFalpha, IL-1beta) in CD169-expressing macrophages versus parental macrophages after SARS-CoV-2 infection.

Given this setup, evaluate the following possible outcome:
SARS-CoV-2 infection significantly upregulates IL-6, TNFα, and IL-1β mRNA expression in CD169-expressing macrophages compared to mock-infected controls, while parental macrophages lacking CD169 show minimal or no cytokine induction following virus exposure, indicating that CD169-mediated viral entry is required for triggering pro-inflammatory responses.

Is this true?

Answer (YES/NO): YES